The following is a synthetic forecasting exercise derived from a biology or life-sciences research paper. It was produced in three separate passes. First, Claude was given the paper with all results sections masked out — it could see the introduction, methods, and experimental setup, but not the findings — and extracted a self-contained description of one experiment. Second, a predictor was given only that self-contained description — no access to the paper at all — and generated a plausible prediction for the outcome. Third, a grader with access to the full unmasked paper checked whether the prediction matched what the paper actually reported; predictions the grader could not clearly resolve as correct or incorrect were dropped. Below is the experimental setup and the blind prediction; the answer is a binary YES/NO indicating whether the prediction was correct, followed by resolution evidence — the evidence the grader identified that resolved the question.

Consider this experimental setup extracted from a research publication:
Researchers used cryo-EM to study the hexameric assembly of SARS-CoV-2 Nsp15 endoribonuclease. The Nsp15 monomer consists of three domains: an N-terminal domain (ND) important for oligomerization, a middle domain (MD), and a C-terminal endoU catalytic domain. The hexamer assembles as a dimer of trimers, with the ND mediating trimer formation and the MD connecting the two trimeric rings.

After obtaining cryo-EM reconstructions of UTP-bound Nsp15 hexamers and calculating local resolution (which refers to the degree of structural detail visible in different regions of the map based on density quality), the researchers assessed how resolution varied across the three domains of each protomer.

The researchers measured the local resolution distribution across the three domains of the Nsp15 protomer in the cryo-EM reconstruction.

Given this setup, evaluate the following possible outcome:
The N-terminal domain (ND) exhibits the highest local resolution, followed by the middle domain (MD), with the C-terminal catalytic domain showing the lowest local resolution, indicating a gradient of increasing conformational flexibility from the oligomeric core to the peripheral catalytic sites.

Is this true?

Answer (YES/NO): NO